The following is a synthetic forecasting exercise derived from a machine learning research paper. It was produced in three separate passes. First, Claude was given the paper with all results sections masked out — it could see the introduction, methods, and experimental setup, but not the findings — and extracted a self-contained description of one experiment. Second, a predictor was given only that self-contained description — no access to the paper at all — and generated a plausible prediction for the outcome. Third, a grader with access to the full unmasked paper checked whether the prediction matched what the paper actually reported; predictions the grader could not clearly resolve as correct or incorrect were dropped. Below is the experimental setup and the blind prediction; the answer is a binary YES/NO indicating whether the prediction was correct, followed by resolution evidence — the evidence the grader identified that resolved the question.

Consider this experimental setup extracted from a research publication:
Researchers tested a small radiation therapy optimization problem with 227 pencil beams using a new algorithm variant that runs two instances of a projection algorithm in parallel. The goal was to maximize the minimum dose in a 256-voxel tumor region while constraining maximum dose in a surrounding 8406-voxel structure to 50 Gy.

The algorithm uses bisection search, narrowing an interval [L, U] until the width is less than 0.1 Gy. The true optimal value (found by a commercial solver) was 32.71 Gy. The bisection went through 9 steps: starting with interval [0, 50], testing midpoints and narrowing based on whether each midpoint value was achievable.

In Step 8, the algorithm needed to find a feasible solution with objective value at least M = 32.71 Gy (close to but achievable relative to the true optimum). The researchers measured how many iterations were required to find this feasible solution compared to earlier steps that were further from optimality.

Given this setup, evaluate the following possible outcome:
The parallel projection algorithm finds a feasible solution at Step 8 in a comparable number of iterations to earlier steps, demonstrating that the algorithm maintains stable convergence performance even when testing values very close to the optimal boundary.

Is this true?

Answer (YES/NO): NO